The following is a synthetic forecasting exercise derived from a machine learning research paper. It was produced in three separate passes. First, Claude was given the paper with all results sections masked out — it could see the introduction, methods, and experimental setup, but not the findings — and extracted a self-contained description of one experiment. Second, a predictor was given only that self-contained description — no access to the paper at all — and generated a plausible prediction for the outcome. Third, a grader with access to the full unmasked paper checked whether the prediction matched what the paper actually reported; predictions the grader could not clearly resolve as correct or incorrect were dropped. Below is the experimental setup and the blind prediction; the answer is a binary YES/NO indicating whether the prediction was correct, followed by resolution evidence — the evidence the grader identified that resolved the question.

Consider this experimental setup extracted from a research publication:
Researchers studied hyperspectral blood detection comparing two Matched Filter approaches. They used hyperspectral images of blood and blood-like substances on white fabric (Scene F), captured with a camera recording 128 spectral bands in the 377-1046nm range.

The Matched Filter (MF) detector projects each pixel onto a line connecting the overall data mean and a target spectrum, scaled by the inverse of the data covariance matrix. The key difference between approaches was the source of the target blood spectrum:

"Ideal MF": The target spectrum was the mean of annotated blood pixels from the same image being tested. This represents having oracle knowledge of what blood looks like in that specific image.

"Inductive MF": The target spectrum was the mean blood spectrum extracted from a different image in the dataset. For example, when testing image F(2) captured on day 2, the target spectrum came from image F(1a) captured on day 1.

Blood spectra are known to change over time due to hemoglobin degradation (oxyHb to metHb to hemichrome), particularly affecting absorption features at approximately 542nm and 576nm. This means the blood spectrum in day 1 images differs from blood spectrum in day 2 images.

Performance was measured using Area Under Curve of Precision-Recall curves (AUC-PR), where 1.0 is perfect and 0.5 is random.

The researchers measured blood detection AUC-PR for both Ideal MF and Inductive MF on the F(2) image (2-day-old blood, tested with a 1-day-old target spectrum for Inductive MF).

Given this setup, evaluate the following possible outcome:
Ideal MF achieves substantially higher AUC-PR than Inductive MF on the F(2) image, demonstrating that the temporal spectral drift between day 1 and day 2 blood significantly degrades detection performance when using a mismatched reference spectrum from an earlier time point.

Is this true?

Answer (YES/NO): YES